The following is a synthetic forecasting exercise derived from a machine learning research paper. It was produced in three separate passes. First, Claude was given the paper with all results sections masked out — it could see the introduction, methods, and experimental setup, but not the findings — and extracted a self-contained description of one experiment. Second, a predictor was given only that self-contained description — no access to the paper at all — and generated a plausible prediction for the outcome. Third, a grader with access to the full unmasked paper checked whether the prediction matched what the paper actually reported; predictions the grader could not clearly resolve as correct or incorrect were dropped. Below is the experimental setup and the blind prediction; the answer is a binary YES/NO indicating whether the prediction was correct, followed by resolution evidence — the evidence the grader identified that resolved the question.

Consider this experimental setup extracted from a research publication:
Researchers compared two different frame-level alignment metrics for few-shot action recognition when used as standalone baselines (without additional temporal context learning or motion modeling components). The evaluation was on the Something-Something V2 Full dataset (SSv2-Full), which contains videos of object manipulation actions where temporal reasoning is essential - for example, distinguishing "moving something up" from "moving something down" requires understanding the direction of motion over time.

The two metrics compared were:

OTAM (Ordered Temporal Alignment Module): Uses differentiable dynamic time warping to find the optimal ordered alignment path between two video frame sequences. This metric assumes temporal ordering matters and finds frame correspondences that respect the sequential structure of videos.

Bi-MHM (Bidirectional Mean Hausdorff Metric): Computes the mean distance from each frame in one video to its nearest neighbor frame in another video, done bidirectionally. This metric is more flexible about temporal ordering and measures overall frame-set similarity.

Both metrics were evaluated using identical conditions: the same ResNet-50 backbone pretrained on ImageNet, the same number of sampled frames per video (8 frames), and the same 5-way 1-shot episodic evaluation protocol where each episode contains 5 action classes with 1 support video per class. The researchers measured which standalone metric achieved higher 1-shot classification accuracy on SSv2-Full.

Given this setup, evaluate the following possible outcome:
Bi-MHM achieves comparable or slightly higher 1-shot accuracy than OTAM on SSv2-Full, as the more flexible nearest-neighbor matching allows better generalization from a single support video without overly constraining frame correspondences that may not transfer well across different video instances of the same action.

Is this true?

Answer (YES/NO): YES